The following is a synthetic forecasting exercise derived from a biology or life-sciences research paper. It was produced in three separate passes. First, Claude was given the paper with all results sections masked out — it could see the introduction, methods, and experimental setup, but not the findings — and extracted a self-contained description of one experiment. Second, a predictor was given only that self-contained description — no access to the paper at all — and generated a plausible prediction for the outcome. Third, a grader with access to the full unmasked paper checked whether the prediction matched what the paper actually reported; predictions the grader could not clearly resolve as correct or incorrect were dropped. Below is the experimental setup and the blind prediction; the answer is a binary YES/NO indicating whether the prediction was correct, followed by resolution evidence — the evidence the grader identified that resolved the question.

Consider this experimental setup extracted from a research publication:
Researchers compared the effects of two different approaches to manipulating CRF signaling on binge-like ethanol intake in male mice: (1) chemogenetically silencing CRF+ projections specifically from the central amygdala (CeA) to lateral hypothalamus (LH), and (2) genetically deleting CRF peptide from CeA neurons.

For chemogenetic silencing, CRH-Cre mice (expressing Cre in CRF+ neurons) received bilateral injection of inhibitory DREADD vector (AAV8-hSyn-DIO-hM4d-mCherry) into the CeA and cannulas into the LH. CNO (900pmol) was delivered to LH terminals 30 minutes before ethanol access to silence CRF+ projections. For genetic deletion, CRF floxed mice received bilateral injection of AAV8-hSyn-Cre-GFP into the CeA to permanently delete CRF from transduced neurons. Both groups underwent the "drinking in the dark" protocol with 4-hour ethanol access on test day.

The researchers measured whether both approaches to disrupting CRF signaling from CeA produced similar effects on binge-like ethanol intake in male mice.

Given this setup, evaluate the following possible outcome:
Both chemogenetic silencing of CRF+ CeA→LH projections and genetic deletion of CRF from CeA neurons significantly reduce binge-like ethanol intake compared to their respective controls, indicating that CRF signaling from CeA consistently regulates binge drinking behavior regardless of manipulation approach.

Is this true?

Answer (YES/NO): YES